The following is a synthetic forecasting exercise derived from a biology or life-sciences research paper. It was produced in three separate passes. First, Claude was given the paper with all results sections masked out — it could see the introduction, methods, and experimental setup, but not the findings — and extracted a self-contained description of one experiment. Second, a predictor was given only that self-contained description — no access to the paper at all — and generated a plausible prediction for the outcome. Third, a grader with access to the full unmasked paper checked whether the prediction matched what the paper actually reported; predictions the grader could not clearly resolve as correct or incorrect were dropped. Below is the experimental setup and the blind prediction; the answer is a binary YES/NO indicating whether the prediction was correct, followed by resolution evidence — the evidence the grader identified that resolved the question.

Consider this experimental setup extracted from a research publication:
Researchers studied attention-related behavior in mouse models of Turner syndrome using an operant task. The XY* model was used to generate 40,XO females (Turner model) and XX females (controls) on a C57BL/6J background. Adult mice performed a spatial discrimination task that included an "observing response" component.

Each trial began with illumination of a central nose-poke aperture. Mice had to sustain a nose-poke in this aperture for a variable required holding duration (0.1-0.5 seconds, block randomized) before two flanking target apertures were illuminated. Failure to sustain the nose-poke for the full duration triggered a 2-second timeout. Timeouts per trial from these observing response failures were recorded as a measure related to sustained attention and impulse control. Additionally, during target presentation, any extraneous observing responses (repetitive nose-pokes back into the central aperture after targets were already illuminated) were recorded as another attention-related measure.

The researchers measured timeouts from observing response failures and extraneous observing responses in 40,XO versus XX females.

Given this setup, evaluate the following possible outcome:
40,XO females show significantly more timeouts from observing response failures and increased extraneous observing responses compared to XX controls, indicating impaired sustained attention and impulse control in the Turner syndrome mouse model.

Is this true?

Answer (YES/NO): NO